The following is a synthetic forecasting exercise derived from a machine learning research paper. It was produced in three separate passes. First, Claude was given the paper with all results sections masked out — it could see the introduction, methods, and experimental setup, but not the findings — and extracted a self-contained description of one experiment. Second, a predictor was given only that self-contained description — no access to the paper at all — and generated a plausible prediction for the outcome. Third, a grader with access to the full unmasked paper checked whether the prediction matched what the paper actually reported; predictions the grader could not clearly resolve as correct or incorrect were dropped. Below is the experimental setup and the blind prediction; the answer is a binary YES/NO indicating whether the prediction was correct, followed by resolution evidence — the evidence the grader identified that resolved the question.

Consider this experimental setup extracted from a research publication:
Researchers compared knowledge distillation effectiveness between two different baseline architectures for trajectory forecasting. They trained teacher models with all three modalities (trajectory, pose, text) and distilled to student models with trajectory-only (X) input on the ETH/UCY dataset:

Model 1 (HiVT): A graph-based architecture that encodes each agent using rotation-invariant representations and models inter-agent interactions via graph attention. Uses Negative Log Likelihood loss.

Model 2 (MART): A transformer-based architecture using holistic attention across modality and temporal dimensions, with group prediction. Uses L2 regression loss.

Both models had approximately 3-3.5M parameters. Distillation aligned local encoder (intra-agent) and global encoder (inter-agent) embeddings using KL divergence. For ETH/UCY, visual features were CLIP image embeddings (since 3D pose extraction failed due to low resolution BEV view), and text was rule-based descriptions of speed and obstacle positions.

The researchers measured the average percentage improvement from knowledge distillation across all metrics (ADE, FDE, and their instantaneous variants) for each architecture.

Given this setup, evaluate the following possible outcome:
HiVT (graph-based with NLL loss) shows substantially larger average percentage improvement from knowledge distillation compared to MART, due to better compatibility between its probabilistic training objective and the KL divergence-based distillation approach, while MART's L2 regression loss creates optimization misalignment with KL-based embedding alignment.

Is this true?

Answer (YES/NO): NO